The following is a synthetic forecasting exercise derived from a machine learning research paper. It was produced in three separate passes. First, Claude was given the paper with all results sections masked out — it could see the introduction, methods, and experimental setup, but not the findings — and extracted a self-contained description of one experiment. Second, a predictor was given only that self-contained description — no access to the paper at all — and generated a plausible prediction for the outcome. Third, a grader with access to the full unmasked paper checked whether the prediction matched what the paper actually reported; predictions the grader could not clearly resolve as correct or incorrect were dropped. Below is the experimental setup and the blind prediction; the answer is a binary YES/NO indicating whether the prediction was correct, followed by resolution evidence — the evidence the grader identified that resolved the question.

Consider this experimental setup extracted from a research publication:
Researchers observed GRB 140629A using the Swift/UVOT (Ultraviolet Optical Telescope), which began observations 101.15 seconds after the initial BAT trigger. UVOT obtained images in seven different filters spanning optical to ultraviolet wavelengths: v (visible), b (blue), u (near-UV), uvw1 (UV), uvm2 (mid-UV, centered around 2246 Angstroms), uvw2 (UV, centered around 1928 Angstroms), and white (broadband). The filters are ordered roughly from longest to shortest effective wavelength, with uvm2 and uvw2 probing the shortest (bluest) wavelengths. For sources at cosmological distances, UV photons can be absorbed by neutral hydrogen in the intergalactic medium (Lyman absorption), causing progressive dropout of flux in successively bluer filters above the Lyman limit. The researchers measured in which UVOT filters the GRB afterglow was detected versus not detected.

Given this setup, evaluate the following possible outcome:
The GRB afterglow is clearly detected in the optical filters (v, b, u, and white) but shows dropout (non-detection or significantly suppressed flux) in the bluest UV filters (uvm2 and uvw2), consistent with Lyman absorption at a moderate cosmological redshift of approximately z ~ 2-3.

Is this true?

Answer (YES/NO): YES